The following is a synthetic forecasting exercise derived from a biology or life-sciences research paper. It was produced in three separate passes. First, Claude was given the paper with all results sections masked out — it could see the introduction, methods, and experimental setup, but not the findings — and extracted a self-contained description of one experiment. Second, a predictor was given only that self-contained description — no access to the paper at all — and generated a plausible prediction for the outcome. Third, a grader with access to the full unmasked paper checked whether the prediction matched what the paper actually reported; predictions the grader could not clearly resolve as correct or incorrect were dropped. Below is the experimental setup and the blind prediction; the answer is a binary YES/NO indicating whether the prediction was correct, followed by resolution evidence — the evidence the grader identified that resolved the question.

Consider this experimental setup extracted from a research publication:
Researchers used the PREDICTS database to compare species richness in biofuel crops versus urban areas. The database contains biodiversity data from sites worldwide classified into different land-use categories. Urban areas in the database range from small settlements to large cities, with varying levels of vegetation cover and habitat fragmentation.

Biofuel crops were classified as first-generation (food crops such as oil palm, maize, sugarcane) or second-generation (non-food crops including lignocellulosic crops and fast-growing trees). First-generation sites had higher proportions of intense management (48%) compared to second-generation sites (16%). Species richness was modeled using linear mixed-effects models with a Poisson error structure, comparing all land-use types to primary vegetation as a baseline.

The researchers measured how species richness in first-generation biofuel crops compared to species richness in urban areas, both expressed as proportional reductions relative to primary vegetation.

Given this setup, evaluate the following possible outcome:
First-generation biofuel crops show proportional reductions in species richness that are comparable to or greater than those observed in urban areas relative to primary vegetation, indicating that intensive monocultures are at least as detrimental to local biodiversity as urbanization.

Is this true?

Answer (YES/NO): YES